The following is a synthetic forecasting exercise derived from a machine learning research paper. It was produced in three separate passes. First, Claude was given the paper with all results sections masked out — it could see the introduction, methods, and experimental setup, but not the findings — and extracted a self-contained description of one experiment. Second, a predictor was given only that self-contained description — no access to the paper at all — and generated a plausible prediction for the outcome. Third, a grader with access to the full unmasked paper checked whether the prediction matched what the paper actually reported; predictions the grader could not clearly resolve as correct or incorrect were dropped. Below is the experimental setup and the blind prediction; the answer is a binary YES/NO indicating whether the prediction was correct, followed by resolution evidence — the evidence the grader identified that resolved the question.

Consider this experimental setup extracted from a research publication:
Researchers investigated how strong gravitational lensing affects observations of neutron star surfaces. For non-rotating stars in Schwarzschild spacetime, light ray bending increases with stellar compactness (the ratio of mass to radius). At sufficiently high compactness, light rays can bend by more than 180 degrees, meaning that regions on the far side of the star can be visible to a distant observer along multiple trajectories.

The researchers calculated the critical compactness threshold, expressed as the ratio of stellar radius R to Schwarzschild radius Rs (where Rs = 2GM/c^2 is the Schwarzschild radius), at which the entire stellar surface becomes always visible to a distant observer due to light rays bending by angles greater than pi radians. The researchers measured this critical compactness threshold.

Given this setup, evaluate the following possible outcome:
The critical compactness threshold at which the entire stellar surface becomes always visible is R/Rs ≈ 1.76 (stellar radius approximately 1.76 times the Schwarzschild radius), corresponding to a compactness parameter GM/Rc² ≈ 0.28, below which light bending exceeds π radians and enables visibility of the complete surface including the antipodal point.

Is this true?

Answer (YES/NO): YES